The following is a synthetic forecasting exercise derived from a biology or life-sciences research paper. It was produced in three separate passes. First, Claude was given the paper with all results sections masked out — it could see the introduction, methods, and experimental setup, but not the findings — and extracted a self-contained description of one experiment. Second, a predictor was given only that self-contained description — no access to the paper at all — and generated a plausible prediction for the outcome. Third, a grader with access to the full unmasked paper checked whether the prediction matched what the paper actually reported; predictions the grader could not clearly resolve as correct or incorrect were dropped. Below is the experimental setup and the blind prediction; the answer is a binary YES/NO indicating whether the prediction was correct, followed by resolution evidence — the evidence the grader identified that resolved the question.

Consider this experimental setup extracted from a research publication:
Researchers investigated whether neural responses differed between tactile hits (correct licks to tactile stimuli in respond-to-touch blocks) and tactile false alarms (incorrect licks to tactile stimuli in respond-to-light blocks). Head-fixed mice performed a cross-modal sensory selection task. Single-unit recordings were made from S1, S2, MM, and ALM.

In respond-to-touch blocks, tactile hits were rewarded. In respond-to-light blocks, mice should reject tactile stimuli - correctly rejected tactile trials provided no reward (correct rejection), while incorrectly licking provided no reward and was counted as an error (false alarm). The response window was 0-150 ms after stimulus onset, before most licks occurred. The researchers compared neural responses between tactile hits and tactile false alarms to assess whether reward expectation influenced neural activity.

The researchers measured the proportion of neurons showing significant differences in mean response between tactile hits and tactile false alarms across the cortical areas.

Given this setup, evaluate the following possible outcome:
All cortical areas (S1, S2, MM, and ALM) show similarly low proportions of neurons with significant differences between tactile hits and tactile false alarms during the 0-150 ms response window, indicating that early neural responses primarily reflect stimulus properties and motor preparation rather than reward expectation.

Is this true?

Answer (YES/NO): YES